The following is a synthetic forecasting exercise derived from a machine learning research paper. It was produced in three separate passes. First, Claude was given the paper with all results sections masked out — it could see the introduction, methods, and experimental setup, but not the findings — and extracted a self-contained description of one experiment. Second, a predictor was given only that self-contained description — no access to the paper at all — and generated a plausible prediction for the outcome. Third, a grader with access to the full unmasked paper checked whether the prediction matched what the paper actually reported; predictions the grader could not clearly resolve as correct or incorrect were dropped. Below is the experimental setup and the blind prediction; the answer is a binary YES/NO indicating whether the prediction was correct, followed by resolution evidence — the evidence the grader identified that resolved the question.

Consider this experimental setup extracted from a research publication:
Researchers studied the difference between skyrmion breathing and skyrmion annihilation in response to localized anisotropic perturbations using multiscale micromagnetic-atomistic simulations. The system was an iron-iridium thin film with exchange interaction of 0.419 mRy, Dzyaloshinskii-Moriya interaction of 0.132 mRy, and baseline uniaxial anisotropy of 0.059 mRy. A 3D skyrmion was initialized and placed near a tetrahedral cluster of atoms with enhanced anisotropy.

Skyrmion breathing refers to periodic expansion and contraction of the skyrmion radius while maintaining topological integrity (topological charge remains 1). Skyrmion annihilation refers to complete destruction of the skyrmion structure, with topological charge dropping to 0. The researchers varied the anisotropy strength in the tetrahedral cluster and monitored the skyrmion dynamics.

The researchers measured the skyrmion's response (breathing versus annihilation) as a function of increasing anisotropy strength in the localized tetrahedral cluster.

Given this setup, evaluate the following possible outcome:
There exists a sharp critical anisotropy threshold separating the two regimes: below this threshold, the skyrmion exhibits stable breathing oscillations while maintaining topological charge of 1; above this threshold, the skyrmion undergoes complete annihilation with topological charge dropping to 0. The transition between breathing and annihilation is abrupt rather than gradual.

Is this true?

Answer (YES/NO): NO